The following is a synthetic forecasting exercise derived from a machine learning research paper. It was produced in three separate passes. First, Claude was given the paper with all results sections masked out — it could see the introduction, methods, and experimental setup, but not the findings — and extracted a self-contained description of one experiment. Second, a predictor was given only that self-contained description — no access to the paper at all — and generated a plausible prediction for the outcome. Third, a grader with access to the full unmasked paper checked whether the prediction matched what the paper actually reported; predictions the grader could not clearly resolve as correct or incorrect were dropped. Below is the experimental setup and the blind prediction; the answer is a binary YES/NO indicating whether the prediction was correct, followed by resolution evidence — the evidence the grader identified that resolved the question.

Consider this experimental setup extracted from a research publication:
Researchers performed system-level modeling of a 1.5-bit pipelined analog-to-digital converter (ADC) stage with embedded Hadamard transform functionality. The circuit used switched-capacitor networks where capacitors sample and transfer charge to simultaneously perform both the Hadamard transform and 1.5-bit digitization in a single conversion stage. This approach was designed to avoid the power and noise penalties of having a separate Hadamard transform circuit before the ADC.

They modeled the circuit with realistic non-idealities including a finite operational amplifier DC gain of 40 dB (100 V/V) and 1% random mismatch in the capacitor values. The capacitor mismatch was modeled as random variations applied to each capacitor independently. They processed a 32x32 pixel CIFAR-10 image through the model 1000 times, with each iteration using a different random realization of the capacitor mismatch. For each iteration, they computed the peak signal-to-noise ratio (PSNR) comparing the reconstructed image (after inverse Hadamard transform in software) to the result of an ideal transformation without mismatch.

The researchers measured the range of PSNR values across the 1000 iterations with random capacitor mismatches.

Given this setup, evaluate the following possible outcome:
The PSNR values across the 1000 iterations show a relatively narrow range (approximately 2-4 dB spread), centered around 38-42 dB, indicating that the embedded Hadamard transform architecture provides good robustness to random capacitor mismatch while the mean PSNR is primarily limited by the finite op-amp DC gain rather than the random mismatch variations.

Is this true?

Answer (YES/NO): NO